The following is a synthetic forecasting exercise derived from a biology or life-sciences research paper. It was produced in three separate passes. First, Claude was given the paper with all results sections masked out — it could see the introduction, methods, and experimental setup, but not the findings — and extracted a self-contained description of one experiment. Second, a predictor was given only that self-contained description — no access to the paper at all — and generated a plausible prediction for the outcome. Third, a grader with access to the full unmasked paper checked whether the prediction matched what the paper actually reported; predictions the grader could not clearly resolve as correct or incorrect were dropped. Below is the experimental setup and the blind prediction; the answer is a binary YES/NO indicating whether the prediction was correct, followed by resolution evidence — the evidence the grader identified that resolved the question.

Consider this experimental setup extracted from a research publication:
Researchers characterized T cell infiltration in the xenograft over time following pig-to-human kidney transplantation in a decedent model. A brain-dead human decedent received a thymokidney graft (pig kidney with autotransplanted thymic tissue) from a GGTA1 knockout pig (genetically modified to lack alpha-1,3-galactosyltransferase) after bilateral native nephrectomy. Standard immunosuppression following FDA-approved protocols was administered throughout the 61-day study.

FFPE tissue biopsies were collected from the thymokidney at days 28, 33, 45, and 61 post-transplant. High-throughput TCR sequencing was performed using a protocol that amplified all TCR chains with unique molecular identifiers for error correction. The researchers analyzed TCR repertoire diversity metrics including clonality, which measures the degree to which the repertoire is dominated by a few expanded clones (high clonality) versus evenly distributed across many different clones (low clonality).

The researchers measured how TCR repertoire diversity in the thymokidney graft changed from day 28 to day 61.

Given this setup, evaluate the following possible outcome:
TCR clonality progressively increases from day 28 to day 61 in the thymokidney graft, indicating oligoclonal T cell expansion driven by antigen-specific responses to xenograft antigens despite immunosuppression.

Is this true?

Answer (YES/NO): NO